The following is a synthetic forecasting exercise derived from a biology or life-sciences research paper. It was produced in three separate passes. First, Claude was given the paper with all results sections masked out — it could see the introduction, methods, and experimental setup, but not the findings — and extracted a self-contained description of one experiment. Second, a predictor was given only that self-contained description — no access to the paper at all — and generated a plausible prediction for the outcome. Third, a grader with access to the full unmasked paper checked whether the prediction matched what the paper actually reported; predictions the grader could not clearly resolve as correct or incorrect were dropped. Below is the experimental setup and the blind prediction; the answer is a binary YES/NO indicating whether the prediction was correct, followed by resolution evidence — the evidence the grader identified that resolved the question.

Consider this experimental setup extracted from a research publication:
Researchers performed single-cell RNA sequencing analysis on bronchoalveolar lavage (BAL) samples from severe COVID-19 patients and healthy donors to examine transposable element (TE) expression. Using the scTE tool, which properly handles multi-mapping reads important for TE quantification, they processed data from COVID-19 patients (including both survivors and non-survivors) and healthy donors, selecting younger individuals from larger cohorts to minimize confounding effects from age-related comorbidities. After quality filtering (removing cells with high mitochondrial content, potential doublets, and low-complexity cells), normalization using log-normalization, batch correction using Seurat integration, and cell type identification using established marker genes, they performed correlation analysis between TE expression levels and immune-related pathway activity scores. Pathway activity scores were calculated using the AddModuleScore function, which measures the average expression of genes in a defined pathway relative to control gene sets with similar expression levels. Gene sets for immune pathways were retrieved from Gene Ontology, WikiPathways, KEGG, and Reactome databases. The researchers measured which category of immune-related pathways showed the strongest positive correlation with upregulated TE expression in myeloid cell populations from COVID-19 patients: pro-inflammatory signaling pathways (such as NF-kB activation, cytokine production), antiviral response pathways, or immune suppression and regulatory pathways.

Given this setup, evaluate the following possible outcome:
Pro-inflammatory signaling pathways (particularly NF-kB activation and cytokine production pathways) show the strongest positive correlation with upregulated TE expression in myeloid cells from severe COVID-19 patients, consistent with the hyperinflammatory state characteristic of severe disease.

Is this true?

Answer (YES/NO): YES